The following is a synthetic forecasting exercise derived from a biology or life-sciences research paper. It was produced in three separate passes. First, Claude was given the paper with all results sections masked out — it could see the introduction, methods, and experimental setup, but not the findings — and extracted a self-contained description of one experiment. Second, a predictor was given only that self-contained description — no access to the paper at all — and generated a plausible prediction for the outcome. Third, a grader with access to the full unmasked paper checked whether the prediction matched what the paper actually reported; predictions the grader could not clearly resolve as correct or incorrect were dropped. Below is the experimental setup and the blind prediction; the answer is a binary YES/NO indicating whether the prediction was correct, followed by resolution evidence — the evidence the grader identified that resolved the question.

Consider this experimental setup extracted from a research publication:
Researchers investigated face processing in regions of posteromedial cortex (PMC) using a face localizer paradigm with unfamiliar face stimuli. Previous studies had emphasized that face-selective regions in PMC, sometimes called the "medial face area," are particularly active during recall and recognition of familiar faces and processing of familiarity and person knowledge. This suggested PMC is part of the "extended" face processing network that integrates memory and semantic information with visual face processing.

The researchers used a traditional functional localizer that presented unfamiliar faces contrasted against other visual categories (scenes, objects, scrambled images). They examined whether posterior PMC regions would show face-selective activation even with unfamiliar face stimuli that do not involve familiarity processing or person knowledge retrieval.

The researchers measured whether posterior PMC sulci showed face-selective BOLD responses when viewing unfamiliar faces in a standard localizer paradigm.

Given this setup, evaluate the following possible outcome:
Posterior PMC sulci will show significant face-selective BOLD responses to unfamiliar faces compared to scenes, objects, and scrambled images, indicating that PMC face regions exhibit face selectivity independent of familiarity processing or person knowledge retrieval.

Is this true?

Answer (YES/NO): YES